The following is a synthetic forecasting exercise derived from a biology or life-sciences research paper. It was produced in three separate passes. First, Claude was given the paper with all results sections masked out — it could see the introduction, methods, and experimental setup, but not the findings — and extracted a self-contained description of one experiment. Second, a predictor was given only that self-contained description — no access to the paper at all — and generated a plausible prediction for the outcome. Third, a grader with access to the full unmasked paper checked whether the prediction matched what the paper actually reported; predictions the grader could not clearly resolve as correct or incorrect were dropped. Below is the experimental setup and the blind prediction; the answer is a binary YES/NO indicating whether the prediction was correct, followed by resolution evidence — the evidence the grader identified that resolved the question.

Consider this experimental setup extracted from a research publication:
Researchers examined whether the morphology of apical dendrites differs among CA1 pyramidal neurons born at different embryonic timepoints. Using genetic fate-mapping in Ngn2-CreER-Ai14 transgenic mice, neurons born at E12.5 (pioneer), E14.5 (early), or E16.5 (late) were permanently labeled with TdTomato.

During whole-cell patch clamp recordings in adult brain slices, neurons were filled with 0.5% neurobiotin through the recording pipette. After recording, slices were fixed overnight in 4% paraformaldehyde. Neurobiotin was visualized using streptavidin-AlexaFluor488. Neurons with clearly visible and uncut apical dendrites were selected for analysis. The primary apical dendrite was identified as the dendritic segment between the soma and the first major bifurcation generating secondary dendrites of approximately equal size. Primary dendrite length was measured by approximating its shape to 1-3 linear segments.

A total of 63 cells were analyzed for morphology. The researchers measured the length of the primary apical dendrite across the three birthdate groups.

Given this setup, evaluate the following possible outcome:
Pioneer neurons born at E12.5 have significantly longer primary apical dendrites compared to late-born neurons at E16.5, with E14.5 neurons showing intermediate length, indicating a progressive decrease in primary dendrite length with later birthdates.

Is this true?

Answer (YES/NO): NO